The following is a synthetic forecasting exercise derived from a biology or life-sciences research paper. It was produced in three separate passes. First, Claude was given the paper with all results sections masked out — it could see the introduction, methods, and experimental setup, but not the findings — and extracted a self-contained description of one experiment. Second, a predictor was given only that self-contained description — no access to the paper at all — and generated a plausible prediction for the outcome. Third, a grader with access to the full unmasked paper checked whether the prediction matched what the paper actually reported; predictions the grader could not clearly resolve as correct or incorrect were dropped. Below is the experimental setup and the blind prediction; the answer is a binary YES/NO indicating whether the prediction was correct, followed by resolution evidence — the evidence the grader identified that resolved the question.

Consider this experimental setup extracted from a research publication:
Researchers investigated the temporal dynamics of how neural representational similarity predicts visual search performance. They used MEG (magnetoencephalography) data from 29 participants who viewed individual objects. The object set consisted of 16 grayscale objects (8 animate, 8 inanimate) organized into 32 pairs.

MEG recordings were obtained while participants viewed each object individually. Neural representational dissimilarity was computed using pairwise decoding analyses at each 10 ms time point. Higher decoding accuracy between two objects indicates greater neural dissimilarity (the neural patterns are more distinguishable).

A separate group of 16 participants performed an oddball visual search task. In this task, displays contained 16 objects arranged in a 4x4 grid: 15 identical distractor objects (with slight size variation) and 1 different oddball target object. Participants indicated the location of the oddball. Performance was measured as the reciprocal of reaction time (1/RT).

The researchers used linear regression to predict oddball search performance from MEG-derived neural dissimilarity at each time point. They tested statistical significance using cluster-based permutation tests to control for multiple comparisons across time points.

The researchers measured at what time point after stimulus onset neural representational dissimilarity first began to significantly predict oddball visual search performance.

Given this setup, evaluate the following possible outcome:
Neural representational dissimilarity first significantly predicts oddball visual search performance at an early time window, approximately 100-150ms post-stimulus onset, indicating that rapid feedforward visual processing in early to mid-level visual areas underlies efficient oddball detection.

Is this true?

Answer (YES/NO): NO